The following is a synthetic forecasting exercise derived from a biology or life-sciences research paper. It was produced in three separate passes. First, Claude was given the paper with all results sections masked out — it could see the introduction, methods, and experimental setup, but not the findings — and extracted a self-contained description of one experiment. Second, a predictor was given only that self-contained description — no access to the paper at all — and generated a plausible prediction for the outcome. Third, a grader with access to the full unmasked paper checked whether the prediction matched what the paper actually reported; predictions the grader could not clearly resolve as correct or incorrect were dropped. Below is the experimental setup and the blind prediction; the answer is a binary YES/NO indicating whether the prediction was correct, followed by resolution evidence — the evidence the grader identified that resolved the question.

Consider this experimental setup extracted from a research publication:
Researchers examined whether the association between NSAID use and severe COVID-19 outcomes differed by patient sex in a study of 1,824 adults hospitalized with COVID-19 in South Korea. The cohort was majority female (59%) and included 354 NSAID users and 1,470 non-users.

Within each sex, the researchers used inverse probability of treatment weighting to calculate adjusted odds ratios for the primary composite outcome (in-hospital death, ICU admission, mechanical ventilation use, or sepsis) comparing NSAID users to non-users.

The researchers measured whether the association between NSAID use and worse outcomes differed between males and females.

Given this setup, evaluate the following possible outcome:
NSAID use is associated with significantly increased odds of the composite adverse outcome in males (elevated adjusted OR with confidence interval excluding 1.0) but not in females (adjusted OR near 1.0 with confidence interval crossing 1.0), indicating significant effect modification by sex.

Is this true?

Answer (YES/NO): NO